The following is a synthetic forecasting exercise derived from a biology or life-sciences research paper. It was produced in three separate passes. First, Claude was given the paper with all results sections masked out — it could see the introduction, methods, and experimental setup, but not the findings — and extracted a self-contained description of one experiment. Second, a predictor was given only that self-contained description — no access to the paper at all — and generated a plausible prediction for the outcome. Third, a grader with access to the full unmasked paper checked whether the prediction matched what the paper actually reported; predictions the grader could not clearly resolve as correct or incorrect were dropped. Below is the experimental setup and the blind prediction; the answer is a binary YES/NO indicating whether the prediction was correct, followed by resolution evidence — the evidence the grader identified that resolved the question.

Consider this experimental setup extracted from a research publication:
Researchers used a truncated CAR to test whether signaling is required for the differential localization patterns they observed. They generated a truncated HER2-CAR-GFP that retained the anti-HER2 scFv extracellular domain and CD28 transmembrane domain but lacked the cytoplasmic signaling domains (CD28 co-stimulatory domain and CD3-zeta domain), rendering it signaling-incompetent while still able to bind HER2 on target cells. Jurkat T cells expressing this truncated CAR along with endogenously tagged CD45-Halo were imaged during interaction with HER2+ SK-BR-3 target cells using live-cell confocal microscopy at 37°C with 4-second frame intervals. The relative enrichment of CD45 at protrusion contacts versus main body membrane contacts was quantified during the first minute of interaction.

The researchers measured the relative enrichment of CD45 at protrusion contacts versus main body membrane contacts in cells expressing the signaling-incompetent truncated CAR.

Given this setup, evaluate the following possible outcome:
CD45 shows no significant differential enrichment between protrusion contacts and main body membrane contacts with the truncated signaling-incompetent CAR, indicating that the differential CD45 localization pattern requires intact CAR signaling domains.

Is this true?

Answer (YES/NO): NO